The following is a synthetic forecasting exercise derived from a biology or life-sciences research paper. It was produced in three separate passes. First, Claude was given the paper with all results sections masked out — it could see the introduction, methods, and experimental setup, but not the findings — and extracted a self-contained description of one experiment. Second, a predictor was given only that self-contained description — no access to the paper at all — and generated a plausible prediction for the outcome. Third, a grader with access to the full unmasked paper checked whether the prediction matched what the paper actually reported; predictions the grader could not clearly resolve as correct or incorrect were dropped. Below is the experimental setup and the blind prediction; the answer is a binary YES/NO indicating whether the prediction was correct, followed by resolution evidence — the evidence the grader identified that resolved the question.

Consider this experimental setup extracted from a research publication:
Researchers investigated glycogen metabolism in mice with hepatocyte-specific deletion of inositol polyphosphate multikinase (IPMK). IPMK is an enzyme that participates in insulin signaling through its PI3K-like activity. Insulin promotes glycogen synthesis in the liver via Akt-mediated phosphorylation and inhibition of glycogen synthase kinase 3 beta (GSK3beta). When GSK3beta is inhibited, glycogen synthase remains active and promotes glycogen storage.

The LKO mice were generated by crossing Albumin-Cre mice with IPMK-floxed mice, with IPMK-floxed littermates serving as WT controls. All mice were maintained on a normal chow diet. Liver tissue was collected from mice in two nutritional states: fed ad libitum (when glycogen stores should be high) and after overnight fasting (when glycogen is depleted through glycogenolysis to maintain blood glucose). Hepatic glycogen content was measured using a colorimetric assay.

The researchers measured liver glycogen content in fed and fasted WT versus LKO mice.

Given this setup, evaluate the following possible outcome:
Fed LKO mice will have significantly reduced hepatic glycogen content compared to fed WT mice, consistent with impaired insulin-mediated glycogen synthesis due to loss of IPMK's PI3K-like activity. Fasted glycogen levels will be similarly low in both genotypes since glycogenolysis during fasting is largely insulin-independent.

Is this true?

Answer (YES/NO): YES